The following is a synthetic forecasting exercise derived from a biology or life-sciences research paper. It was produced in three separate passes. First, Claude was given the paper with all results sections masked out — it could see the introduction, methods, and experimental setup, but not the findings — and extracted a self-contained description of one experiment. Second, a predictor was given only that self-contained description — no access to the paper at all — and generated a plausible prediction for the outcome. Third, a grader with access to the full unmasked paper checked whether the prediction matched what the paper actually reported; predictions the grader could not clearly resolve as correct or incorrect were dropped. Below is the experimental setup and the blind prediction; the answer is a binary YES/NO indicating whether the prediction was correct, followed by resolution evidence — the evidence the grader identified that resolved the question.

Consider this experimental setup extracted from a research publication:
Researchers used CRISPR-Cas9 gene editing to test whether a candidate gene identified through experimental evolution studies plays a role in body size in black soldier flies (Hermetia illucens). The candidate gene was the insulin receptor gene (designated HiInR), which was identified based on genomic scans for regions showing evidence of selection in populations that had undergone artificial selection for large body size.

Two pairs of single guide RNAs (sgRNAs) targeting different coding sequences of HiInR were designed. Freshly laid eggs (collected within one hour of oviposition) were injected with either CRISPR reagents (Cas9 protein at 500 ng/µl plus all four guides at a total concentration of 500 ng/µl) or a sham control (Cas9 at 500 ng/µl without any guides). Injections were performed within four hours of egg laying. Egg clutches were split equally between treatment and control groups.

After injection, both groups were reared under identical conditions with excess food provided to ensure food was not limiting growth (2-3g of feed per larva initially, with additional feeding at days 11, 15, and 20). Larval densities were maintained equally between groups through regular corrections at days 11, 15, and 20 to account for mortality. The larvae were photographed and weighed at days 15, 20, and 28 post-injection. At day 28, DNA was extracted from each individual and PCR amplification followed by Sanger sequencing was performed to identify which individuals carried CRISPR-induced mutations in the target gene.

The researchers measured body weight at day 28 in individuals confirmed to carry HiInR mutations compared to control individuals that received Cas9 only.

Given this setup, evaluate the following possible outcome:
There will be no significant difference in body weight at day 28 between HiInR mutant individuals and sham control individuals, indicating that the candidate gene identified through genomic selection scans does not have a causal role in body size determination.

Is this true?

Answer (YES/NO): NO